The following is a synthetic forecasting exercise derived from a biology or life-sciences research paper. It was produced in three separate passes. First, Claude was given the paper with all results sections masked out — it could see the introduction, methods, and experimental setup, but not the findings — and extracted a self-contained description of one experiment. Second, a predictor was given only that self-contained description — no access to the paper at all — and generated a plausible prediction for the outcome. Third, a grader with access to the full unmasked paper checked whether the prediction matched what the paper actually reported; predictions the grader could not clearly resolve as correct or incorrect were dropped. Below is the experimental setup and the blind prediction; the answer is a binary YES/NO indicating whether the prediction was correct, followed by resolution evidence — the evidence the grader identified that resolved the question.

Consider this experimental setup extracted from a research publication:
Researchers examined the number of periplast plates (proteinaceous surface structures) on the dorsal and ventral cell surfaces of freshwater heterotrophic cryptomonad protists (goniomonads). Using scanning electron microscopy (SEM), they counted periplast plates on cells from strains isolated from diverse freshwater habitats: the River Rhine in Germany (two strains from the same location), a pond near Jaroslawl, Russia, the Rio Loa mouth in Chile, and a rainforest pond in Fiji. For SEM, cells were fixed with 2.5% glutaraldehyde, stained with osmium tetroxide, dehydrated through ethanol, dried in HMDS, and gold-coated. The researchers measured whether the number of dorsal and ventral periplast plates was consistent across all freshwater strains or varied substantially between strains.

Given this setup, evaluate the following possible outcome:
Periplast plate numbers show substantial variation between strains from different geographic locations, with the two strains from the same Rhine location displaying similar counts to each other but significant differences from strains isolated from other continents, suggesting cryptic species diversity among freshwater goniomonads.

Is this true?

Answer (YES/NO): NO